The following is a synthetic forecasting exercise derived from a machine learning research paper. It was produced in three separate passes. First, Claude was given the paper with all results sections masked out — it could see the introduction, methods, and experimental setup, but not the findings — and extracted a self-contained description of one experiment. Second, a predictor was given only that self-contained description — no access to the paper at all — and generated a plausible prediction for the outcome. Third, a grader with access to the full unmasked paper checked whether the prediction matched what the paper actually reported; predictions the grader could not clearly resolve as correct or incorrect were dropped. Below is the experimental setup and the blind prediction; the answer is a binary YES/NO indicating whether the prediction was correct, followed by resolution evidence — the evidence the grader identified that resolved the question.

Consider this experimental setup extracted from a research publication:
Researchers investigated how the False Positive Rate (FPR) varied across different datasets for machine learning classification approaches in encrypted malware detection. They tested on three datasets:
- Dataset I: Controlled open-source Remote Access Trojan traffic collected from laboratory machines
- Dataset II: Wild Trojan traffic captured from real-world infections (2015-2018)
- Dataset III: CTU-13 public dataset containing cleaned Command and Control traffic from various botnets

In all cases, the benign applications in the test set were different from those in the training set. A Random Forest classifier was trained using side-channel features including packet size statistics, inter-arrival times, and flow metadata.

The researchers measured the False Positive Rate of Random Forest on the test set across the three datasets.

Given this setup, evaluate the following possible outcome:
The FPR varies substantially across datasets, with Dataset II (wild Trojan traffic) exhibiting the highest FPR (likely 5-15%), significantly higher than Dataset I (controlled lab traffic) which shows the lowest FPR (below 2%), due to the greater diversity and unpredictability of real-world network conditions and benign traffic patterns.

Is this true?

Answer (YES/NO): NO